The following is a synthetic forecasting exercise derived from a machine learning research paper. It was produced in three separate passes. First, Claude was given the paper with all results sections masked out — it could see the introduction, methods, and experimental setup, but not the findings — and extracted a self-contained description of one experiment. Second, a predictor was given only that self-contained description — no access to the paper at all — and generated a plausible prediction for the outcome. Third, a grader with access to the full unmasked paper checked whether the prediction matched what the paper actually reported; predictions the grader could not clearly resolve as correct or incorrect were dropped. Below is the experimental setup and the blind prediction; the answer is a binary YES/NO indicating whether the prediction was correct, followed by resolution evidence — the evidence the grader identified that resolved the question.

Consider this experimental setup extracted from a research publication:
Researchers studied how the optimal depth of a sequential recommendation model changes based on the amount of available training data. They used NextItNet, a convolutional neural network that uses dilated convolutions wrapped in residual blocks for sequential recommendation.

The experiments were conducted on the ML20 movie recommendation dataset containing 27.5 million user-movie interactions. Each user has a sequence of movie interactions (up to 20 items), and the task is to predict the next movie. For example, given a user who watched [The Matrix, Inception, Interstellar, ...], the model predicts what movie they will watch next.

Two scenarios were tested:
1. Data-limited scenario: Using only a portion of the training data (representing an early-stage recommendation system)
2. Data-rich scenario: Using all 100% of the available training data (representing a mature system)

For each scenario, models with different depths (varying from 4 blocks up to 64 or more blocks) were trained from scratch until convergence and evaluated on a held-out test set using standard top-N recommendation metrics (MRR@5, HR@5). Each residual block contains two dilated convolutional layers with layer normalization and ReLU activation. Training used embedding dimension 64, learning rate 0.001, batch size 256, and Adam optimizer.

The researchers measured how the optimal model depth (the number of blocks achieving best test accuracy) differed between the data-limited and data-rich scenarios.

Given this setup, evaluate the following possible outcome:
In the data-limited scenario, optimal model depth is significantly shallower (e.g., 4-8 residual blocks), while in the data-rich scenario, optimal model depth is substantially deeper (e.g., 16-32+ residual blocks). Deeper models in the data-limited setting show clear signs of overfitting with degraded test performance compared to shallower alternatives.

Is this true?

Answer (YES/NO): YES